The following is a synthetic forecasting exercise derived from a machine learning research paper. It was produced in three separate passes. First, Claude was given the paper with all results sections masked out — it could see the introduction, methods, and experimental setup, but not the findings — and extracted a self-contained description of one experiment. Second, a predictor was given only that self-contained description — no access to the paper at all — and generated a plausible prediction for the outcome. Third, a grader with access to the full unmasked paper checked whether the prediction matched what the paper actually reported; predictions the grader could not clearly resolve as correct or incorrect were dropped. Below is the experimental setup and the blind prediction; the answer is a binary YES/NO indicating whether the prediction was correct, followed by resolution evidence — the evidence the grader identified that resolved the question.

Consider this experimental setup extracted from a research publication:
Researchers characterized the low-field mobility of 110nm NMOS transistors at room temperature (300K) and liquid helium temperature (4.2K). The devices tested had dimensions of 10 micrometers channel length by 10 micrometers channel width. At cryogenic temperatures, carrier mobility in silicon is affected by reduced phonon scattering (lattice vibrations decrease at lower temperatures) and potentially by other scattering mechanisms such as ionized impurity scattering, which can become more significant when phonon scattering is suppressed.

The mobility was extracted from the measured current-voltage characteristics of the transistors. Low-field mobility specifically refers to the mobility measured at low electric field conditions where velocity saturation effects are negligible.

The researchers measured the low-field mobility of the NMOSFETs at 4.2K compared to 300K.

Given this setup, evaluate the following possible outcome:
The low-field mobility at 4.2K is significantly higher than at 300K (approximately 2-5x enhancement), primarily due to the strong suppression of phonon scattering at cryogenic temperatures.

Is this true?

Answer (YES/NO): NO